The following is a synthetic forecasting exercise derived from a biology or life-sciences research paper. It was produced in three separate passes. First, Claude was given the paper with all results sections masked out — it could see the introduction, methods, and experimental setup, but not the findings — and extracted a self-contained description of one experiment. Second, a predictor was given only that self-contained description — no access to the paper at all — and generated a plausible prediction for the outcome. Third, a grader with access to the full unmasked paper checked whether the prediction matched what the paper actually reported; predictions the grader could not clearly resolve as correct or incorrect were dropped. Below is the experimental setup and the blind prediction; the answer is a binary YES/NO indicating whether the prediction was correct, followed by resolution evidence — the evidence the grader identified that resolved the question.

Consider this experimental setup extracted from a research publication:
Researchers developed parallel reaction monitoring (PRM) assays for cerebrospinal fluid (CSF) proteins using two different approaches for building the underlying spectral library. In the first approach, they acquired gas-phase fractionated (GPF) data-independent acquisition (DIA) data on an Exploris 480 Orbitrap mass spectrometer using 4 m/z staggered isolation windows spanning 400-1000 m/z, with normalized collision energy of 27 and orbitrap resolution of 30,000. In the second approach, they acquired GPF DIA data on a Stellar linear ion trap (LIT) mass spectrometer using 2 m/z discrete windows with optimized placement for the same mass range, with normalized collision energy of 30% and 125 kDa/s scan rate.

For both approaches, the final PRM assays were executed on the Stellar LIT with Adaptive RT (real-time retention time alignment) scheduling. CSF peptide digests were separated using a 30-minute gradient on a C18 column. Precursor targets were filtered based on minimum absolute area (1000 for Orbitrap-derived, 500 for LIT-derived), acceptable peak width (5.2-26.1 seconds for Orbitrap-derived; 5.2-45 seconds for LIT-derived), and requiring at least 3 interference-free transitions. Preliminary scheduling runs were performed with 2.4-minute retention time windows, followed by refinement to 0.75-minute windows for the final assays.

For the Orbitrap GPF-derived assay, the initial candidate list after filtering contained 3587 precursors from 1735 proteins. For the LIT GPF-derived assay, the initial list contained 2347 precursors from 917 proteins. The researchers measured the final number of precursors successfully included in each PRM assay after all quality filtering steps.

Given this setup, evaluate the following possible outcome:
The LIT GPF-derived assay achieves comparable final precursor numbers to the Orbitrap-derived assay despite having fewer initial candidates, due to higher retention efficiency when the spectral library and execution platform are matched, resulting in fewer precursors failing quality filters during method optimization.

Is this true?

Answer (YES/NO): YES